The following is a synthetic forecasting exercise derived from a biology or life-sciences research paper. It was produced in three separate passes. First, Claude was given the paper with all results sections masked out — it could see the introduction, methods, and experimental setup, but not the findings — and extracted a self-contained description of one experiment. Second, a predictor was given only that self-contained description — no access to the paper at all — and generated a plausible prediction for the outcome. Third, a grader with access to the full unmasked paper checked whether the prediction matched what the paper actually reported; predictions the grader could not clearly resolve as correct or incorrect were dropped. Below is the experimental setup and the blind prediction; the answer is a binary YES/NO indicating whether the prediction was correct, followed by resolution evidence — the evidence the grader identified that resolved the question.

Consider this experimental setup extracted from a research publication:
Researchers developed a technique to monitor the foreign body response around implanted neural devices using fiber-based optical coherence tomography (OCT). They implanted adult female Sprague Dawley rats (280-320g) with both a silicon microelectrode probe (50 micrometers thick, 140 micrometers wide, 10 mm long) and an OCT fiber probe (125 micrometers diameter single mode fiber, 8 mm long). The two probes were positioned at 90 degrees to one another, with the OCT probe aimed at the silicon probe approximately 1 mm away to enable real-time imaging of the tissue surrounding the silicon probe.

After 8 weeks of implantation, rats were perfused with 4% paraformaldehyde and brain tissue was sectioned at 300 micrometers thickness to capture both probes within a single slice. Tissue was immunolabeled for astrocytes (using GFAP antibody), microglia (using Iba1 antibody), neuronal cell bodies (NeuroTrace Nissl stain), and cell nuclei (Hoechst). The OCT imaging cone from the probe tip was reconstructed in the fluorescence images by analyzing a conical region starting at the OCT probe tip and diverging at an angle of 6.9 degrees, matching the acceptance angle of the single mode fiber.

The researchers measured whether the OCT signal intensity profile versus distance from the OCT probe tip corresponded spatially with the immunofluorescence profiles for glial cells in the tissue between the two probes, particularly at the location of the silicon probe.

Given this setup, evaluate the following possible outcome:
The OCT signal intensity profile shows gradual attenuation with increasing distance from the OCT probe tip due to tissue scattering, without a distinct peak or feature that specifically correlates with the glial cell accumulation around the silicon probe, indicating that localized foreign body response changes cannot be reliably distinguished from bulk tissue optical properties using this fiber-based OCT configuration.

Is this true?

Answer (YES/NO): NO